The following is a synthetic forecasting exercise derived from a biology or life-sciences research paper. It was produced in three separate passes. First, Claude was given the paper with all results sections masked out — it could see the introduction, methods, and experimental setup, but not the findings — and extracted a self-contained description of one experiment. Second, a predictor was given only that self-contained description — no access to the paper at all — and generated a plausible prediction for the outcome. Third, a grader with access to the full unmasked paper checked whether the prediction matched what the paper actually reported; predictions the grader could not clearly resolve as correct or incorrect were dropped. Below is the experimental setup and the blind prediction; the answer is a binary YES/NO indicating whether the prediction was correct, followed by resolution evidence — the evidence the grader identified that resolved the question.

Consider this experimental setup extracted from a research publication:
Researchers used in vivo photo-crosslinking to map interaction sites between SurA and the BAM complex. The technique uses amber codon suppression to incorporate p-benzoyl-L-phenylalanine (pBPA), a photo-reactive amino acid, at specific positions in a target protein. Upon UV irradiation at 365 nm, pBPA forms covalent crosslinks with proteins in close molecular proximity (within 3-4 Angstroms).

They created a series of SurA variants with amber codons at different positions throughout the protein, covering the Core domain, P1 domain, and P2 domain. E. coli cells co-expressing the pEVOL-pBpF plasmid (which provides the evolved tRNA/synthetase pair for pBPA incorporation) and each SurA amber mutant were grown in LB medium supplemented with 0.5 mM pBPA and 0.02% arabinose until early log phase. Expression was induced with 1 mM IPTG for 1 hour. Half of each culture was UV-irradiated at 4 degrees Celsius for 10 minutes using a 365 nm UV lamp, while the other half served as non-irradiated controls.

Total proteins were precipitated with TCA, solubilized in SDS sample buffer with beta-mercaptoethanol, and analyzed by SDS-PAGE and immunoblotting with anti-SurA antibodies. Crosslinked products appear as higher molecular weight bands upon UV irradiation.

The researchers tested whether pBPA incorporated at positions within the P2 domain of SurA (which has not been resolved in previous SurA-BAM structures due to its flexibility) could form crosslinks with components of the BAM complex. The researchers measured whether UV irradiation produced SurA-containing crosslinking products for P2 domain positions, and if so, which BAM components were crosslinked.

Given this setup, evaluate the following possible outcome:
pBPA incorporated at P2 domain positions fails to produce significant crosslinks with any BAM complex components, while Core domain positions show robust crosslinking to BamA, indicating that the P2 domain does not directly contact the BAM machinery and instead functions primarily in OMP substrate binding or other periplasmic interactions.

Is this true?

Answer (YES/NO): NO